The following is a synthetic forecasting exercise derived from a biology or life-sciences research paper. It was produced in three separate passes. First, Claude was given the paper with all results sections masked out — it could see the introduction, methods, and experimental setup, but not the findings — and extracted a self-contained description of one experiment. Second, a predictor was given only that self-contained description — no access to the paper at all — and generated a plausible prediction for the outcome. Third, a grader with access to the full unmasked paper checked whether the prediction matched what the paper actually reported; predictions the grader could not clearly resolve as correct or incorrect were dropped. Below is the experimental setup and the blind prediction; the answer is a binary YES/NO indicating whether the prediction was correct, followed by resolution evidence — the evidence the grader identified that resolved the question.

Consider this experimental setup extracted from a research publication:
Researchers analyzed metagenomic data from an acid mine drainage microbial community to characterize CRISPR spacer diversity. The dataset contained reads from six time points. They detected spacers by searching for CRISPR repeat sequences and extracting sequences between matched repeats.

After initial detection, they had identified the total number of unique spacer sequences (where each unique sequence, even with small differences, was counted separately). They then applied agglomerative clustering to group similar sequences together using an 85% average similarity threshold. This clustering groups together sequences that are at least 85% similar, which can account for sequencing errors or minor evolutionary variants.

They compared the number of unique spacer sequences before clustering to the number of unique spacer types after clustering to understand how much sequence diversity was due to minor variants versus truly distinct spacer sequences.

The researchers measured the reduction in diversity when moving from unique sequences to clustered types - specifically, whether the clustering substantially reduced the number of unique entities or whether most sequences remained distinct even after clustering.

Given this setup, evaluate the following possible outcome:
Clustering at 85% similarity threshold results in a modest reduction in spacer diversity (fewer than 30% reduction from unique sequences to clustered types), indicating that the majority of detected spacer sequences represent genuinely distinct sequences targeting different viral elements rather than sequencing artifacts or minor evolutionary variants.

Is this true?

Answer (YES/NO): NO